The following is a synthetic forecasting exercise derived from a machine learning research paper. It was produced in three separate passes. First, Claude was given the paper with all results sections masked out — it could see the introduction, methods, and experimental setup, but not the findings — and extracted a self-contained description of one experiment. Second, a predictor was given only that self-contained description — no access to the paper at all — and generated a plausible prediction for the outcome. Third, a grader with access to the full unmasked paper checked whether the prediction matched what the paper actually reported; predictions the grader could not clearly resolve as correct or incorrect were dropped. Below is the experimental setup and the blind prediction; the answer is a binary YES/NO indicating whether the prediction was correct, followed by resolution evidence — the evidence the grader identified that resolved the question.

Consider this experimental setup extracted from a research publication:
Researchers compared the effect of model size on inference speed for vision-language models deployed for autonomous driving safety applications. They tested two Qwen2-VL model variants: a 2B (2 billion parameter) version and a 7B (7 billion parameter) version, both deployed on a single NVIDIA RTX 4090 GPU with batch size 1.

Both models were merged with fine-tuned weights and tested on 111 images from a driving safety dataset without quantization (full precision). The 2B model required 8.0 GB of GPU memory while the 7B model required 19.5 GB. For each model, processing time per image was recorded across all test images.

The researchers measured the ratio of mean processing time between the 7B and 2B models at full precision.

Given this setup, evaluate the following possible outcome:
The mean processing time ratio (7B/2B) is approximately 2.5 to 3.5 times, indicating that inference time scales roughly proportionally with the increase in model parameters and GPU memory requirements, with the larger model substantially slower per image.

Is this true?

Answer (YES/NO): YES